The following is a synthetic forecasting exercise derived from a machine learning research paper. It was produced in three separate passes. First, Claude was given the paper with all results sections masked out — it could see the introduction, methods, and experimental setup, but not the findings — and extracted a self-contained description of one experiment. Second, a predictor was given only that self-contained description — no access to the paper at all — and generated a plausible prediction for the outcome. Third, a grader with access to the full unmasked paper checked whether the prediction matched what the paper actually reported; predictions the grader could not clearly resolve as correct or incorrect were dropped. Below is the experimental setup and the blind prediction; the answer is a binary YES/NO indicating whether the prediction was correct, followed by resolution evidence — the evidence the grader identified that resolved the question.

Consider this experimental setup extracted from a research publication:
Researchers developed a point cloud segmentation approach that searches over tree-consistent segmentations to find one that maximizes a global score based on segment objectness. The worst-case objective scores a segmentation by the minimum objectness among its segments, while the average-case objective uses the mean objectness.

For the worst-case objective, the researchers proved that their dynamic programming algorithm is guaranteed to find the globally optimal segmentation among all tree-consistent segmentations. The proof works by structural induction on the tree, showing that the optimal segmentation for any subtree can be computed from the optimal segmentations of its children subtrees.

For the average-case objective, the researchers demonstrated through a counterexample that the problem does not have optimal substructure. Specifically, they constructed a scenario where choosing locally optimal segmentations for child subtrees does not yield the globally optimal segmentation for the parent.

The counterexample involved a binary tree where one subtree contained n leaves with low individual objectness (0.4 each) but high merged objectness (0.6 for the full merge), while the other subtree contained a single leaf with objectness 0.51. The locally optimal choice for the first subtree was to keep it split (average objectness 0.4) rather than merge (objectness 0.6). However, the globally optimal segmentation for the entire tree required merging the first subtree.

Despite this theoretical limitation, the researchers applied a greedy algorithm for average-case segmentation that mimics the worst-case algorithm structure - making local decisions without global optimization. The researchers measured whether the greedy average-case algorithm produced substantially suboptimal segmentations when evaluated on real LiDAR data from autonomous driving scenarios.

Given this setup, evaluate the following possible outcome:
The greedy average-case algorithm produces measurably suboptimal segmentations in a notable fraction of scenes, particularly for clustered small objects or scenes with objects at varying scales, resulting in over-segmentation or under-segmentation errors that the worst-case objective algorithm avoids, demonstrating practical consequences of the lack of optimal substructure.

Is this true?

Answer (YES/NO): NO